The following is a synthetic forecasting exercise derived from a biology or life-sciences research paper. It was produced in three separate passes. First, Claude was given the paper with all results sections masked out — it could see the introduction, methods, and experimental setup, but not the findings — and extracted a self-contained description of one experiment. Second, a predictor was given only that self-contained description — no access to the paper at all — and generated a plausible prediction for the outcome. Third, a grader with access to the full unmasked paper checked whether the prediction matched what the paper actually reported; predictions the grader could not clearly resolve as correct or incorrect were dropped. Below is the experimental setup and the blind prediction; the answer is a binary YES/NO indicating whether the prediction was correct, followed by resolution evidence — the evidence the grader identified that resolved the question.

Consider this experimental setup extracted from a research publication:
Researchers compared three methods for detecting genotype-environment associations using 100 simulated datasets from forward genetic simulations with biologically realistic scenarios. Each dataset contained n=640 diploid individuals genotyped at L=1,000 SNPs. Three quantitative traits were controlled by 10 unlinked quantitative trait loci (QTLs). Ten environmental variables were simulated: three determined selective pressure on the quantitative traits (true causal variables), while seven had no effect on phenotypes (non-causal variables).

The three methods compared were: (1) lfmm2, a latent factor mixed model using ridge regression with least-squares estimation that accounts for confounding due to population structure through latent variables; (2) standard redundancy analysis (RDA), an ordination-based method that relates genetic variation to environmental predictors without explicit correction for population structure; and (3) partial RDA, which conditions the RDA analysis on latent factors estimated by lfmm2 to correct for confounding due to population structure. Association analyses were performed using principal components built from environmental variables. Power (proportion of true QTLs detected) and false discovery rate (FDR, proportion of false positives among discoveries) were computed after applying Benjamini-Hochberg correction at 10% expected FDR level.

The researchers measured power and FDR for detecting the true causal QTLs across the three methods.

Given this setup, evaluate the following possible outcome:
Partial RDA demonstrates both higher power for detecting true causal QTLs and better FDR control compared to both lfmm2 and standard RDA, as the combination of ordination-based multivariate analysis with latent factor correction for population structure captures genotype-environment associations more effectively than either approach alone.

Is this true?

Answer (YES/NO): NO